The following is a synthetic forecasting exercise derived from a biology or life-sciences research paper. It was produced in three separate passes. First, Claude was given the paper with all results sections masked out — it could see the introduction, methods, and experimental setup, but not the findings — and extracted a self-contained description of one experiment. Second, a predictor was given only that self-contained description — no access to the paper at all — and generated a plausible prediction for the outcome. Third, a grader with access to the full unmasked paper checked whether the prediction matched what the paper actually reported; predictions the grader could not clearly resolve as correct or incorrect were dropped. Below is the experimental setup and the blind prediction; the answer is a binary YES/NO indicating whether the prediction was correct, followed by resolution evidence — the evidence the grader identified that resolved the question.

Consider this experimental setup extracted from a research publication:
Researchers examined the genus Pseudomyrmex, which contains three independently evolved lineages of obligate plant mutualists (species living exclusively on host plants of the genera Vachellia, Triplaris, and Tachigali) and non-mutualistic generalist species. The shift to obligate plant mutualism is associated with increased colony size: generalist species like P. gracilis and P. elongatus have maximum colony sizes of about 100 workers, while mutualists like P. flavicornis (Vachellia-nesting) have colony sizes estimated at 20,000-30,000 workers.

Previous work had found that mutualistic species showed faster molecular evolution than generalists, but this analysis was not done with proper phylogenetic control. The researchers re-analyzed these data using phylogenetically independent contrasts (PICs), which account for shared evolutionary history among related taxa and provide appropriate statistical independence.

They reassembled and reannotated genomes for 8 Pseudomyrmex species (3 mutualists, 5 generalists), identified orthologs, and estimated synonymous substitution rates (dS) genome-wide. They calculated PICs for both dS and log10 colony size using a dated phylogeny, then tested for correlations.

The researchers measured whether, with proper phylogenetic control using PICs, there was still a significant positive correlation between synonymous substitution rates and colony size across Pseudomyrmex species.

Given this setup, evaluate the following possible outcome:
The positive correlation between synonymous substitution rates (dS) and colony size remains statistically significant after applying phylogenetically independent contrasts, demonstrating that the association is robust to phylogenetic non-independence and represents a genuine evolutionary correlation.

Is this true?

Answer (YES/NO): YES